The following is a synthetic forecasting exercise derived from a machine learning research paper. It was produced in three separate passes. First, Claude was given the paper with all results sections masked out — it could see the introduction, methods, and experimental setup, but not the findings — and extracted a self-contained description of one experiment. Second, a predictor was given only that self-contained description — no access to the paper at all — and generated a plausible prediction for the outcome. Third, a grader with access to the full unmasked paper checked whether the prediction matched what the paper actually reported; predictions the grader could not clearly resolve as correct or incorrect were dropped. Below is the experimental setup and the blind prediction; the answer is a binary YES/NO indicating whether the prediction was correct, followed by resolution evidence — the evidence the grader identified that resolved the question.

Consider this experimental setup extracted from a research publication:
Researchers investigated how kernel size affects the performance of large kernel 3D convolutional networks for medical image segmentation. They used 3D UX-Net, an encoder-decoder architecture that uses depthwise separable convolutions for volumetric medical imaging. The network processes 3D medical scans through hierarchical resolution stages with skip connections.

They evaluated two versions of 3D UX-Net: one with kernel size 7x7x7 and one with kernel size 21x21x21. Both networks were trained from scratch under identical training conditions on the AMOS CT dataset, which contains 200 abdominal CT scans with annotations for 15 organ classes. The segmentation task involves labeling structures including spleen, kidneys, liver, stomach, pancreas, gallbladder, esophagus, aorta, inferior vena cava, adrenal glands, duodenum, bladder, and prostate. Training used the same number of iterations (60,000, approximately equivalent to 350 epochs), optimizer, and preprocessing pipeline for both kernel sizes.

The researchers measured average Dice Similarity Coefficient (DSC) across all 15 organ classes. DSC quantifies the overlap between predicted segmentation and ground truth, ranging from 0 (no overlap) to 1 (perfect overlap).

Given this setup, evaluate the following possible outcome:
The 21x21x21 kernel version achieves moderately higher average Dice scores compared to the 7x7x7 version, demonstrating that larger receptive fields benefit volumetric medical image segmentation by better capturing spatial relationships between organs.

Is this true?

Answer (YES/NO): NO